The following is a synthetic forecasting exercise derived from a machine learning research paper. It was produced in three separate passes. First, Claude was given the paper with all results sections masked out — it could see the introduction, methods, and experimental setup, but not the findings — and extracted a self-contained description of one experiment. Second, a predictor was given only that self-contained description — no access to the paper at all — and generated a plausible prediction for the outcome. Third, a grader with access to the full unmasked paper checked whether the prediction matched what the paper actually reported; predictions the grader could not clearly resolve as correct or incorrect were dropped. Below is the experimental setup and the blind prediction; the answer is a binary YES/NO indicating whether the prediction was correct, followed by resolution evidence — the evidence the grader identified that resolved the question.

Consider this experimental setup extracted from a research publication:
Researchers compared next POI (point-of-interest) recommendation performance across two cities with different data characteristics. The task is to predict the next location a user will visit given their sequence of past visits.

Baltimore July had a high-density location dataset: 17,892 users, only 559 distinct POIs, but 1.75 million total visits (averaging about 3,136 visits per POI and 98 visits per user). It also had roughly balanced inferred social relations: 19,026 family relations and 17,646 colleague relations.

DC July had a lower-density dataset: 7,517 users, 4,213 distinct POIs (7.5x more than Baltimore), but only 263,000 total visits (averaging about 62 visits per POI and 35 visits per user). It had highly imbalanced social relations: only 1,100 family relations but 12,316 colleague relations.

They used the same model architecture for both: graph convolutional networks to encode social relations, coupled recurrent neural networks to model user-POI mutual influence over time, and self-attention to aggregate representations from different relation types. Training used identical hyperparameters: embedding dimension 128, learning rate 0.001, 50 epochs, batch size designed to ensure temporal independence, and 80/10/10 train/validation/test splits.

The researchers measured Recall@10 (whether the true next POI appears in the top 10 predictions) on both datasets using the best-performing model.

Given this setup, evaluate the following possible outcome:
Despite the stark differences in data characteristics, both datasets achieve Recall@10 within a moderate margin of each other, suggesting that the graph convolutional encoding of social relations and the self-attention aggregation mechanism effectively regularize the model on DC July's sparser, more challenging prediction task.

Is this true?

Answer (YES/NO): YES